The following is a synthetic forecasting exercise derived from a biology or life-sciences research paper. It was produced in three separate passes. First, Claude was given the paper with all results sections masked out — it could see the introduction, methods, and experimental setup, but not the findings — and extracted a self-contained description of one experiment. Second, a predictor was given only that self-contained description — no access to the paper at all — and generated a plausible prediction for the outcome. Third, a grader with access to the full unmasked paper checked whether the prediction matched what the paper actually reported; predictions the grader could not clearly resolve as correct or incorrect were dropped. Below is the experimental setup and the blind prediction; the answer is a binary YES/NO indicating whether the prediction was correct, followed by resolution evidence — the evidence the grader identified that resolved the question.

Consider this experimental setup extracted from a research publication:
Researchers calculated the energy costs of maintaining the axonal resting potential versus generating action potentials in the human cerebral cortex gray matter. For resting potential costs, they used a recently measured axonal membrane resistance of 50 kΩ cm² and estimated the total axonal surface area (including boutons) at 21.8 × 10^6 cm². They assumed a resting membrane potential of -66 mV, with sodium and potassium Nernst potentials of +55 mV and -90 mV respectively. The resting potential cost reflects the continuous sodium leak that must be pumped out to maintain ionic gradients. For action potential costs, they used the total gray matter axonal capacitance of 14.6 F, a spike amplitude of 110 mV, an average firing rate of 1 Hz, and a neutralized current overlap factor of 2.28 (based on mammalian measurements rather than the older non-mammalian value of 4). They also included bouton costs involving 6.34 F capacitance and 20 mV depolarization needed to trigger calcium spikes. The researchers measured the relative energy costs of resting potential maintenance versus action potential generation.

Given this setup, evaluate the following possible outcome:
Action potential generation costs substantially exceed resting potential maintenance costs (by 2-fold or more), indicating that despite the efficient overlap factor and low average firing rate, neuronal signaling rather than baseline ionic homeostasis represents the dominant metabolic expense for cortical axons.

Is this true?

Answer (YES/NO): NO